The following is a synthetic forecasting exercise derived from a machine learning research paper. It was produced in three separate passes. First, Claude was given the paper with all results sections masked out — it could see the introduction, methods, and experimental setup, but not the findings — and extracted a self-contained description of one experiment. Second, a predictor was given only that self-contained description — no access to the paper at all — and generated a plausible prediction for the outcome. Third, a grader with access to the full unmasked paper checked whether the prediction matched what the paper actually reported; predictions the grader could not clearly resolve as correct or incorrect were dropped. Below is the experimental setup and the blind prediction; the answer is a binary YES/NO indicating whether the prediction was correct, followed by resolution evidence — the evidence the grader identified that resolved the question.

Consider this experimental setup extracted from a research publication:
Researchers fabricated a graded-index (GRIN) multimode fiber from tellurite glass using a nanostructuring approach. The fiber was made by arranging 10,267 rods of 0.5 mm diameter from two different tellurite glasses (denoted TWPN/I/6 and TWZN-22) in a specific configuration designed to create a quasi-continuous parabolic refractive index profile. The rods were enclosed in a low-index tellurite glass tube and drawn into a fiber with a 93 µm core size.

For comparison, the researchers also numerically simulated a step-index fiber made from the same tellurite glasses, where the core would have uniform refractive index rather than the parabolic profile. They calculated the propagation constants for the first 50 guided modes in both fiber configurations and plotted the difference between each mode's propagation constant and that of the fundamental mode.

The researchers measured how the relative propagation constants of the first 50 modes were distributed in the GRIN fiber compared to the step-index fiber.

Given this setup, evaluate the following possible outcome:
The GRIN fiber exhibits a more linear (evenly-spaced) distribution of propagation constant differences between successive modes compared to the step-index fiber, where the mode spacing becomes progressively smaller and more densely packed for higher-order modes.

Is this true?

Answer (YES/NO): NO